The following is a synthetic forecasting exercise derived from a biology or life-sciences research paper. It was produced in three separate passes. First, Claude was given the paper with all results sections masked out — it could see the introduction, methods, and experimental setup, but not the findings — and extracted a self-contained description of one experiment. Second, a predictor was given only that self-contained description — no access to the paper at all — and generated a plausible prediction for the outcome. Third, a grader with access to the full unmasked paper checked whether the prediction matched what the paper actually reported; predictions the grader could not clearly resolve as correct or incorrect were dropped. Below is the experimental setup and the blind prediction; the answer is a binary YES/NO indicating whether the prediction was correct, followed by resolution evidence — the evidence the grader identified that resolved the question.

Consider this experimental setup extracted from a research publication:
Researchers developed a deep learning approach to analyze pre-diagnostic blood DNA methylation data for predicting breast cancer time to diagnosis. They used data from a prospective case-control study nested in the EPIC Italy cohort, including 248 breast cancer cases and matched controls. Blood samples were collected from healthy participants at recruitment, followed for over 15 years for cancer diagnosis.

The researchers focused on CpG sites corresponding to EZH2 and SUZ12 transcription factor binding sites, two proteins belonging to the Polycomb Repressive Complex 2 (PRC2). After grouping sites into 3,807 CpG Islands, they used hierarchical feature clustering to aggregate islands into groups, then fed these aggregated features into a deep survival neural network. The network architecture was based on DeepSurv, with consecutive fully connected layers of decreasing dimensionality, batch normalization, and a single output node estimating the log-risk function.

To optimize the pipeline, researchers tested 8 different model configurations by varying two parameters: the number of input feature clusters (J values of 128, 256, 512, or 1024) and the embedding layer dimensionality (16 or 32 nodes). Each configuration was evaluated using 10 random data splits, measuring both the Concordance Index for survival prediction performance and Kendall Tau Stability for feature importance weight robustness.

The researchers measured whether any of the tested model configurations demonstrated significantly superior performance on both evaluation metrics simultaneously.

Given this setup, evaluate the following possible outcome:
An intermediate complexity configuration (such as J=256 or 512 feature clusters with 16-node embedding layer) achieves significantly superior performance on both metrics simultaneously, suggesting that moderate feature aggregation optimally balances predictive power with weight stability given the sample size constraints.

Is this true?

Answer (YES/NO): NO